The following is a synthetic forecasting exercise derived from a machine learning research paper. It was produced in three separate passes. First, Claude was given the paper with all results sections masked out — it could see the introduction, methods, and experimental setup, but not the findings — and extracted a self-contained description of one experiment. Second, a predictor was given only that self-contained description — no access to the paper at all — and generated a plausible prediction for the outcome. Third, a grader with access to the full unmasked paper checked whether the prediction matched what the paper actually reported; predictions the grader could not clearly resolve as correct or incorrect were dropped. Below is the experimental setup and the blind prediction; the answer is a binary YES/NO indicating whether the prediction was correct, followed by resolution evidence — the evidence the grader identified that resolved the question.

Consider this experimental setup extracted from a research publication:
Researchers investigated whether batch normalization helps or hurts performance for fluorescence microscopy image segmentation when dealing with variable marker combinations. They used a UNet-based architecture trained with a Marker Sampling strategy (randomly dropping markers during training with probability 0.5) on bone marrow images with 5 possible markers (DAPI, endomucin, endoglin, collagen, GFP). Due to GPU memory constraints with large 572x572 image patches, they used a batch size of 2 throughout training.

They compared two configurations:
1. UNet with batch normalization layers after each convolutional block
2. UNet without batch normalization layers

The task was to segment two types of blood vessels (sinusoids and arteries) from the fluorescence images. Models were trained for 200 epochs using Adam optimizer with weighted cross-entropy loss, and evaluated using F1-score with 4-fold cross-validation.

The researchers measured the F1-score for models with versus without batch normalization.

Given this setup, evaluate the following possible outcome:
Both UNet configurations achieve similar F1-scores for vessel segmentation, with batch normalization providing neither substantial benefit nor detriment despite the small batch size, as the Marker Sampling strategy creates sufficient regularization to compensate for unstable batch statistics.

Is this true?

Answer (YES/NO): NO